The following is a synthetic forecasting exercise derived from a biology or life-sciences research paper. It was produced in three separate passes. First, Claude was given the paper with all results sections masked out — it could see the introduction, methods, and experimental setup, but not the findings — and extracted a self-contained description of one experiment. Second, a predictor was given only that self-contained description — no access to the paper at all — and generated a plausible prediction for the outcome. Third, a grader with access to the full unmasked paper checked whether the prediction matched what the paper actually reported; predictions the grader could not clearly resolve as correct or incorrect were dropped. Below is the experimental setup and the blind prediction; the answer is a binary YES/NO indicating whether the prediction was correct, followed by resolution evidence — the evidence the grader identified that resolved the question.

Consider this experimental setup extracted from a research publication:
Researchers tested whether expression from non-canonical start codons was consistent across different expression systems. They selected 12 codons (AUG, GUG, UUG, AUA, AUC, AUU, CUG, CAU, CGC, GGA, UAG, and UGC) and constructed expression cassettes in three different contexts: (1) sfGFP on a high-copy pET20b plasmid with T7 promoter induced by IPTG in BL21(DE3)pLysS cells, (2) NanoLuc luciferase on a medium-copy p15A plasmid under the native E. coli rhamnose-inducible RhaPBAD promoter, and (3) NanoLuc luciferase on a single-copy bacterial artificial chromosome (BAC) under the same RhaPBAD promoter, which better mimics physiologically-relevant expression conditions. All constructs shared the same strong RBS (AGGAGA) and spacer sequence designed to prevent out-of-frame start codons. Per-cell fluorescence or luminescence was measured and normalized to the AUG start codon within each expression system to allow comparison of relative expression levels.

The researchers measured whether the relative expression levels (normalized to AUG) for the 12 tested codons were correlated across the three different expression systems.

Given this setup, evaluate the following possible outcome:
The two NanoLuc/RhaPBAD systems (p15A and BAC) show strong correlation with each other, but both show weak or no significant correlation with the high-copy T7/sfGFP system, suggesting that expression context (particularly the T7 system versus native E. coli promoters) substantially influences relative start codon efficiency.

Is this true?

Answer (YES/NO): NO